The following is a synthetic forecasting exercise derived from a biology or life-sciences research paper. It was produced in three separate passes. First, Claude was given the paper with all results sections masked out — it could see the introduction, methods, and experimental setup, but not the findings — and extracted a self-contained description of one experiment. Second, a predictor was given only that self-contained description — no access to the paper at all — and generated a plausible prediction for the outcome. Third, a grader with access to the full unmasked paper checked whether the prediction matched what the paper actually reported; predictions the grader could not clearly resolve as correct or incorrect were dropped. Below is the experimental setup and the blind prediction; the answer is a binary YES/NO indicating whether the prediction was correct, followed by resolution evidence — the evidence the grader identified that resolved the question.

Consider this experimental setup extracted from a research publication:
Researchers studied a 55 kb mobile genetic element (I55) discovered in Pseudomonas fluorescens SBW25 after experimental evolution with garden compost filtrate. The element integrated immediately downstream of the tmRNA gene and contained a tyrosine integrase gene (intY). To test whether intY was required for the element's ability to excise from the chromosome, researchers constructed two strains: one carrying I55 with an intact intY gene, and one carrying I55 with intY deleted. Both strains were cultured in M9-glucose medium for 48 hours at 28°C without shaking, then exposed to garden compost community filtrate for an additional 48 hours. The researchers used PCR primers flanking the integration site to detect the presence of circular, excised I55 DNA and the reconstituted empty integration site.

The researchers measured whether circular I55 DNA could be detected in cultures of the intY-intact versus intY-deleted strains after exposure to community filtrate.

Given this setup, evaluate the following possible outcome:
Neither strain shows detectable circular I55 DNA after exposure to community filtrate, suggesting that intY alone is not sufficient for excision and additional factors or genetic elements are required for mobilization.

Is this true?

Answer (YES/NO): NO